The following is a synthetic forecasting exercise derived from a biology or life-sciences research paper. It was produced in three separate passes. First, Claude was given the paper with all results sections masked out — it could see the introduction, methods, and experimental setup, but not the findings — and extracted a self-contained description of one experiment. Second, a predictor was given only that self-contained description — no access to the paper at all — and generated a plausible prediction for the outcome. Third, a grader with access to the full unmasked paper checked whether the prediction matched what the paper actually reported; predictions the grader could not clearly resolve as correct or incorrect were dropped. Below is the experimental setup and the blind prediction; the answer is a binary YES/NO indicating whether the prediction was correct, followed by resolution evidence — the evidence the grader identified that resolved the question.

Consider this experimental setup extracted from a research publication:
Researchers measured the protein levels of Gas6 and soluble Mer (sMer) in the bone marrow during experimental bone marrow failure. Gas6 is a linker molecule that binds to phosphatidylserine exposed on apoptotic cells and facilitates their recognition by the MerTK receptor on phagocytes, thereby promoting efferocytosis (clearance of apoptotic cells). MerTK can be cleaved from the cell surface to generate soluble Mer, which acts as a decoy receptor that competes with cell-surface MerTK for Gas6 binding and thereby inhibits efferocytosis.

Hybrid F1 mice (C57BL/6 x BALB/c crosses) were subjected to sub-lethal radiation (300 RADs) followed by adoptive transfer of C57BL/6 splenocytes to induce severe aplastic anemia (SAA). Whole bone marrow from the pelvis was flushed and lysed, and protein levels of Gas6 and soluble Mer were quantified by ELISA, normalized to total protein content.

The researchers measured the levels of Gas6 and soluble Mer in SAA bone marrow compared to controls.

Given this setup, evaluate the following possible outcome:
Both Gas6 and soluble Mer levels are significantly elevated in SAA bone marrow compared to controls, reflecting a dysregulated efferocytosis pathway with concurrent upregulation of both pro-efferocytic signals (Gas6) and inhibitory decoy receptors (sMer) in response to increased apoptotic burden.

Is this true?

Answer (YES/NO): NO